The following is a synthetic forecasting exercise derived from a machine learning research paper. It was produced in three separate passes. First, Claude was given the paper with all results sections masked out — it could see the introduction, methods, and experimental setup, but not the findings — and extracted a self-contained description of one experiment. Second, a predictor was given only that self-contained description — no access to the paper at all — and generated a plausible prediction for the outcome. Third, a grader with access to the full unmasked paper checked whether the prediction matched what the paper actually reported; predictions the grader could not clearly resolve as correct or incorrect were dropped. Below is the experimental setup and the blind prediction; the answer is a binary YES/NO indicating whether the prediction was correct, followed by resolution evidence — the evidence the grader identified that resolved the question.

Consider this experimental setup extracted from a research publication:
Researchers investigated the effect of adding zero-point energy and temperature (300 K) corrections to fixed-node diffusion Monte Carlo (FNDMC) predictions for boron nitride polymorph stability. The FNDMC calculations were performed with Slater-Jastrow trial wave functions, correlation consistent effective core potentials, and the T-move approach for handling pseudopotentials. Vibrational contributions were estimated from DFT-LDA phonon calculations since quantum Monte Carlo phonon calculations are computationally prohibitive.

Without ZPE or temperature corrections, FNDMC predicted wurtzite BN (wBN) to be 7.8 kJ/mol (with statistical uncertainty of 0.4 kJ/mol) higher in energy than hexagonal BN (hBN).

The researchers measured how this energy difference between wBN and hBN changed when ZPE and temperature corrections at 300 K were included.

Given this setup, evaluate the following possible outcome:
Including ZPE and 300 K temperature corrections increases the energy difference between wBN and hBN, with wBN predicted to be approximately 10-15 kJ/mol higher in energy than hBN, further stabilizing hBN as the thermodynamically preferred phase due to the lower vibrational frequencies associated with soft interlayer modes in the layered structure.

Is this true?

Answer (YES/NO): YES